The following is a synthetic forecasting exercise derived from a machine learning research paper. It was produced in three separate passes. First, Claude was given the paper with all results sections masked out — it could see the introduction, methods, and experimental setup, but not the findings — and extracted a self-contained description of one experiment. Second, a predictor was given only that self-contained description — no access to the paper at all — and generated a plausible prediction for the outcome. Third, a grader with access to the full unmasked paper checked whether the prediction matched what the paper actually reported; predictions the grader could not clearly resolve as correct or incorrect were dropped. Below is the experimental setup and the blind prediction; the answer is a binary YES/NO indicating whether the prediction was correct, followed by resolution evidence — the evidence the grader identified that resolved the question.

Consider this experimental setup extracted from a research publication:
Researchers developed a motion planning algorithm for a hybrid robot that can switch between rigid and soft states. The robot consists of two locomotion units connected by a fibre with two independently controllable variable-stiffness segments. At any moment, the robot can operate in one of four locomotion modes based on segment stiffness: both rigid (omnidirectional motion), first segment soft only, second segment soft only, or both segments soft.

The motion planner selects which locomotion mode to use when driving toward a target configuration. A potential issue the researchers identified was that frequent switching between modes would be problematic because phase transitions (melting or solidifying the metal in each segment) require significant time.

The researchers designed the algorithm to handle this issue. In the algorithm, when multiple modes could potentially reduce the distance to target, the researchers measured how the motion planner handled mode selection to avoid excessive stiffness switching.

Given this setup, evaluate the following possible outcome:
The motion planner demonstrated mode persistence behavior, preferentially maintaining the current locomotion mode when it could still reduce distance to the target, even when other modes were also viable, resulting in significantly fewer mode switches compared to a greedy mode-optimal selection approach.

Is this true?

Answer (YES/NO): YES